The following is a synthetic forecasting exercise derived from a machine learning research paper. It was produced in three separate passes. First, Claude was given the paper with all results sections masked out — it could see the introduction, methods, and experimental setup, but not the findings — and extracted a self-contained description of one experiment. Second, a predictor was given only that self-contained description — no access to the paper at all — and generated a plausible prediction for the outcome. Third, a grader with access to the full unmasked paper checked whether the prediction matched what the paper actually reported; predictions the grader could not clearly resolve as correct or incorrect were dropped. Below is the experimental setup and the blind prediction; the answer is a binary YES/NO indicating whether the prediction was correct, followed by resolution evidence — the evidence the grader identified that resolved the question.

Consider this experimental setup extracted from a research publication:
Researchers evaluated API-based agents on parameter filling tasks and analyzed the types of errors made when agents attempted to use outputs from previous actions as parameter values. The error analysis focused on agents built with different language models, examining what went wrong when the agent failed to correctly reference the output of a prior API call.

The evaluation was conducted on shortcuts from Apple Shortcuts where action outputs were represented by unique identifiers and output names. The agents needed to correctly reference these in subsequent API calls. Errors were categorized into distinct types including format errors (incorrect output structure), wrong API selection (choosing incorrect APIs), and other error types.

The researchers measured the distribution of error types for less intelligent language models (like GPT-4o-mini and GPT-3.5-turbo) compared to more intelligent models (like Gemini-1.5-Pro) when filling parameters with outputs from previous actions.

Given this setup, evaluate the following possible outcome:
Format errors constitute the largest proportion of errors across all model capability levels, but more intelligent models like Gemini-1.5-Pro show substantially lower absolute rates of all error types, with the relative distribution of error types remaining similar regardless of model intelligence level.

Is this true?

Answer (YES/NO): NO